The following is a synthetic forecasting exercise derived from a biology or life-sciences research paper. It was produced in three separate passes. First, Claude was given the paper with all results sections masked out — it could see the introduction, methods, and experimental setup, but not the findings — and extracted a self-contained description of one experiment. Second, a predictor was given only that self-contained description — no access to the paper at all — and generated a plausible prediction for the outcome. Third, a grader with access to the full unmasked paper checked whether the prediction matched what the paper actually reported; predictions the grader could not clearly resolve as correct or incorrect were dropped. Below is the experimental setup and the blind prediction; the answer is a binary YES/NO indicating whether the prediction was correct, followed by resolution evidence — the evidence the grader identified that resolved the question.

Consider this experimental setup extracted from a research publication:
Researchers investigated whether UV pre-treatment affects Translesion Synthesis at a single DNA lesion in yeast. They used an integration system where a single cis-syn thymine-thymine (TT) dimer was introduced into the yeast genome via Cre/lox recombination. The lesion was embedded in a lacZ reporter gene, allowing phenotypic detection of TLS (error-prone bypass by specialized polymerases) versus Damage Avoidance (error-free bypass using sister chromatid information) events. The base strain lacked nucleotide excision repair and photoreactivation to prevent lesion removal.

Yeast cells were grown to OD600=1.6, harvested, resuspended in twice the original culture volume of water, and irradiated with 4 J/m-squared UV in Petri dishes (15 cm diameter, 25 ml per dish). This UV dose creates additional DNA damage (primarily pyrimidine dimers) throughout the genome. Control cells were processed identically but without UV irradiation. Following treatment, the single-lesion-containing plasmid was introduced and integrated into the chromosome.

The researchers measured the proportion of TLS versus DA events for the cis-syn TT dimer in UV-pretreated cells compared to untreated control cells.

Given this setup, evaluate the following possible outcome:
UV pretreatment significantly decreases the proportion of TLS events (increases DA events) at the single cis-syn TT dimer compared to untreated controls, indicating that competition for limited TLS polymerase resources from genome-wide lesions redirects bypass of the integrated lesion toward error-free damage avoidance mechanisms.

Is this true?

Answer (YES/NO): NO